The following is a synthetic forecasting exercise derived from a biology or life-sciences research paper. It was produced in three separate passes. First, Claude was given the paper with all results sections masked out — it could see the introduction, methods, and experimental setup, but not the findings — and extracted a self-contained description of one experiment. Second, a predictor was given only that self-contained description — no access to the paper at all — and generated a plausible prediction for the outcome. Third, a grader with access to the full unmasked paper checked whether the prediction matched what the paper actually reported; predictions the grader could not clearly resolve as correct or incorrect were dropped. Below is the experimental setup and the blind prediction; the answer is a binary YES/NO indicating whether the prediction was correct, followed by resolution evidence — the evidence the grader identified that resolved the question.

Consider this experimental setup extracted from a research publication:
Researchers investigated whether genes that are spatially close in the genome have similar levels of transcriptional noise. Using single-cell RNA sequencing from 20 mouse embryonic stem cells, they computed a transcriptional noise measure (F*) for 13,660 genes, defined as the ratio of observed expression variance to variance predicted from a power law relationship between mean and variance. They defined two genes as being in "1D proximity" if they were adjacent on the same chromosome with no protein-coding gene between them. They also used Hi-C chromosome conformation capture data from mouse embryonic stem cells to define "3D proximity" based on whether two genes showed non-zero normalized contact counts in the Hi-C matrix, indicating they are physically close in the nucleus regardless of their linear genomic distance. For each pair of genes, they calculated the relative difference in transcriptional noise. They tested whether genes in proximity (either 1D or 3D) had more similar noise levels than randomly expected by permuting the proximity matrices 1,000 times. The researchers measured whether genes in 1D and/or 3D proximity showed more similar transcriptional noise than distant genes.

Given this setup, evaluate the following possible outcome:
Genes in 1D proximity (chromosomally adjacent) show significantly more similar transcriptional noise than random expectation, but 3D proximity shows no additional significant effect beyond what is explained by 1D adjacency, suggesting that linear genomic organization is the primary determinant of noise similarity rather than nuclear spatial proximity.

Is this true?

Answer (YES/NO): NO